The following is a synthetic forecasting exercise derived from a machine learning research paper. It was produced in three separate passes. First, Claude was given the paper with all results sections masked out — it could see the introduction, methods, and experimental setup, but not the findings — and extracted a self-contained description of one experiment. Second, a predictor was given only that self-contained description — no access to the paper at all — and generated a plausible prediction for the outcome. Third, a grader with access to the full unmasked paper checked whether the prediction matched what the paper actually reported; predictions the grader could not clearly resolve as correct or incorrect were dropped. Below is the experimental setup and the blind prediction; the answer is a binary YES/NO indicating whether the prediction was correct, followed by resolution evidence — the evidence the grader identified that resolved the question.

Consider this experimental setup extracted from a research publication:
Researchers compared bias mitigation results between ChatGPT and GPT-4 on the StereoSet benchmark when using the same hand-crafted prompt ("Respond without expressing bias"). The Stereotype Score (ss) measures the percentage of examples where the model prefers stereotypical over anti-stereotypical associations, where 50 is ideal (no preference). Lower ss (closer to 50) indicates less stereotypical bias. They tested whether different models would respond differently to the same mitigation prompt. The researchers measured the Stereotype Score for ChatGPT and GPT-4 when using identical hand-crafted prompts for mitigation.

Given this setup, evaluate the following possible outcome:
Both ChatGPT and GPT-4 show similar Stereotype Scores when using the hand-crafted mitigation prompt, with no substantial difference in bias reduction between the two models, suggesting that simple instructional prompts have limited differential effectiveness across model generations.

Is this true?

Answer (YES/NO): NO